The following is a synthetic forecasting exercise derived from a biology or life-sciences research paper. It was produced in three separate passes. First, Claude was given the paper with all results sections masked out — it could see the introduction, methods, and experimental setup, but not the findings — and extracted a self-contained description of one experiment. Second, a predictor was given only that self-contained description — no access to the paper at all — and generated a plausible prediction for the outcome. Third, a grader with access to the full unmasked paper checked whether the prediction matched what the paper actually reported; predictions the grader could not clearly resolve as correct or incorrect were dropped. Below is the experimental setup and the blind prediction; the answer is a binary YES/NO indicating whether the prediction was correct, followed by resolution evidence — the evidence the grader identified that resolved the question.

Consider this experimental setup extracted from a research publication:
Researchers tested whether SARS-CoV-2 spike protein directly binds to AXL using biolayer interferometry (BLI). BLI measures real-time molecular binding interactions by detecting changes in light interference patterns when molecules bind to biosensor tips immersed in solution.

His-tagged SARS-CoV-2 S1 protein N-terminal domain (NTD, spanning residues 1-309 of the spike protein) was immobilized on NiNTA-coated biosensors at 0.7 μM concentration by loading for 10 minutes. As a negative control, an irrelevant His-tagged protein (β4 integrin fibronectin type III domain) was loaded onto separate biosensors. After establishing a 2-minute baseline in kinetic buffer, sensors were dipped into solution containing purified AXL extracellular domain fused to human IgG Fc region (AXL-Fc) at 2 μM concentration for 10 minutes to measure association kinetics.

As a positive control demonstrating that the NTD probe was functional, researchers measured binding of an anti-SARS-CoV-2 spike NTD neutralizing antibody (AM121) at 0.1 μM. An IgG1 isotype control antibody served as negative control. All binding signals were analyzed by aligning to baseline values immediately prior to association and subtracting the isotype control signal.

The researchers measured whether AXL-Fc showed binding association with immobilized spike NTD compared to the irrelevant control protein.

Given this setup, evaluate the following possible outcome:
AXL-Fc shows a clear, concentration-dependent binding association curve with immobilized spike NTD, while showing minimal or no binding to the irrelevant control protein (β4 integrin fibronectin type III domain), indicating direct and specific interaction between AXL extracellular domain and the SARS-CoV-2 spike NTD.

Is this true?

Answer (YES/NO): NO